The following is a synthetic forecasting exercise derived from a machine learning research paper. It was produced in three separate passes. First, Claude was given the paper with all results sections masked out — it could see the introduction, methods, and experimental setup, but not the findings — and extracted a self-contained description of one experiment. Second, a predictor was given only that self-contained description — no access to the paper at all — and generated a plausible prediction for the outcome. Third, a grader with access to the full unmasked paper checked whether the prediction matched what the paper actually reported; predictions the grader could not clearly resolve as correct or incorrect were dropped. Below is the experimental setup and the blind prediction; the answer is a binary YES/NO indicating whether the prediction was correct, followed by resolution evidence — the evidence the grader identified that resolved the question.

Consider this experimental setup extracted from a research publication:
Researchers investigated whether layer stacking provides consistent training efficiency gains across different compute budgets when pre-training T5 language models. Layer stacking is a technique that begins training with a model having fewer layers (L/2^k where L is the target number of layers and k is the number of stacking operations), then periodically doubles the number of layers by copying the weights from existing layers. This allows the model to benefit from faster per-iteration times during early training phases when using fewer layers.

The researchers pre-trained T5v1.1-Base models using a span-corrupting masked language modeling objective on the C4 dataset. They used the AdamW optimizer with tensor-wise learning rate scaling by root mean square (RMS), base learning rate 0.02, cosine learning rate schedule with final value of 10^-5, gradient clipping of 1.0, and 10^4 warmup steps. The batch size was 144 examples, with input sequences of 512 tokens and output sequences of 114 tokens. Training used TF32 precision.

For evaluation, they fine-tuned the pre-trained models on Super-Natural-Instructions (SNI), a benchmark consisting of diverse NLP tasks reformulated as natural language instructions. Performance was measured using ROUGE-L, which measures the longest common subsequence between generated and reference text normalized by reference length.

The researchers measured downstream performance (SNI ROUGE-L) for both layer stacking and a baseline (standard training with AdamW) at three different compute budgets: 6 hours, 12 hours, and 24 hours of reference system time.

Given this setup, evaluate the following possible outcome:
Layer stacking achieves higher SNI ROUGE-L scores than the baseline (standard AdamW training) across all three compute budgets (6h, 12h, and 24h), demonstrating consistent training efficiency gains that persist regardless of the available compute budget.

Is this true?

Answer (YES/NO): NO